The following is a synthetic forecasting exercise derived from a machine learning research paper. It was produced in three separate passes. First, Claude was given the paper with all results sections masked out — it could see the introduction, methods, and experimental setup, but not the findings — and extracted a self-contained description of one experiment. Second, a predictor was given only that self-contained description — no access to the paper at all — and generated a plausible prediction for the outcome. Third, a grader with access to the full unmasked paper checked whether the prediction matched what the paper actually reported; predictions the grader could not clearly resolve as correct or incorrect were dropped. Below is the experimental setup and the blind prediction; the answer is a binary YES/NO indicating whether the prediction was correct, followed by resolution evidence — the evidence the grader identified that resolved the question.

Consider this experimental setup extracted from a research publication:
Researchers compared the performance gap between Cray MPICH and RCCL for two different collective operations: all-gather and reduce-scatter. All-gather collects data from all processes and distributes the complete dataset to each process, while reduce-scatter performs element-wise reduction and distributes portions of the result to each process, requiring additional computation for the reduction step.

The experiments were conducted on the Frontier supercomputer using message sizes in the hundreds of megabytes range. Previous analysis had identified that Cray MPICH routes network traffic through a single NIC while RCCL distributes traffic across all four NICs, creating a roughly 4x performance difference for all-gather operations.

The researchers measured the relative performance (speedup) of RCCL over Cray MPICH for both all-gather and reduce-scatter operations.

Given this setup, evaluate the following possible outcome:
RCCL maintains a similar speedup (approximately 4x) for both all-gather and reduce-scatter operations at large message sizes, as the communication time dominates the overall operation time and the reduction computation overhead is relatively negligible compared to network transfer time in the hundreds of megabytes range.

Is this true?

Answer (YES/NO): NO